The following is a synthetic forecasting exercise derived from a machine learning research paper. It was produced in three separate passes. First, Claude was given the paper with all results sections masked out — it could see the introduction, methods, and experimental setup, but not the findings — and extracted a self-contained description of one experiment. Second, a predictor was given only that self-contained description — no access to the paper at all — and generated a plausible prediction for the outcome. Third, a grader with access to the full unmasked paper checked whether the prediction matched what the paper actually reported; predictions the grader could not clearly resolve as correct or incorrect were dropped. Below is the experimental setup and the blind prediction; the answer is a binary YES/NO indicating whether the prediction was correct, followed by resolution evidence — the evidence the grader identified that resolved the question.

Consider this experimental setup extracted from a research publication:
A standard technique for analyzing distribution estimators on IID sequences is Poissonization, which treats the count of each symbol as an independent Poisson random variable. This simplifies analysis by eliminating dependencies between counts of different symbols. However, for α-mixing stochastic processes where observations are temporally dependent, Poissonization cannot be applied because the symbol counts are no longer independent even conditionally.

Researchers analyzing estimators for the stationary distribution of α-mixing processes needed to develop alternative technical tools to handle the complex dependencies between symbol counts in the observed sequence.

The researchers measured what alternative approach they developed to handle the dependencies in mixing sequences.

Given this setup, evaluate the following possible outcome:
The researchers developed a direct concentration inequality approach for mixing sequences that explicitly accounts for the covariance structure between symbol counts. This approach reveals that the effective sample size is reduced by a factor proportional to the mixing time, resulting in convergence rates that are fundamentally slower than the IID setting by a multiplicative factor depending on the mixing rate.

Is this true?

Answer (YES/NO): NO